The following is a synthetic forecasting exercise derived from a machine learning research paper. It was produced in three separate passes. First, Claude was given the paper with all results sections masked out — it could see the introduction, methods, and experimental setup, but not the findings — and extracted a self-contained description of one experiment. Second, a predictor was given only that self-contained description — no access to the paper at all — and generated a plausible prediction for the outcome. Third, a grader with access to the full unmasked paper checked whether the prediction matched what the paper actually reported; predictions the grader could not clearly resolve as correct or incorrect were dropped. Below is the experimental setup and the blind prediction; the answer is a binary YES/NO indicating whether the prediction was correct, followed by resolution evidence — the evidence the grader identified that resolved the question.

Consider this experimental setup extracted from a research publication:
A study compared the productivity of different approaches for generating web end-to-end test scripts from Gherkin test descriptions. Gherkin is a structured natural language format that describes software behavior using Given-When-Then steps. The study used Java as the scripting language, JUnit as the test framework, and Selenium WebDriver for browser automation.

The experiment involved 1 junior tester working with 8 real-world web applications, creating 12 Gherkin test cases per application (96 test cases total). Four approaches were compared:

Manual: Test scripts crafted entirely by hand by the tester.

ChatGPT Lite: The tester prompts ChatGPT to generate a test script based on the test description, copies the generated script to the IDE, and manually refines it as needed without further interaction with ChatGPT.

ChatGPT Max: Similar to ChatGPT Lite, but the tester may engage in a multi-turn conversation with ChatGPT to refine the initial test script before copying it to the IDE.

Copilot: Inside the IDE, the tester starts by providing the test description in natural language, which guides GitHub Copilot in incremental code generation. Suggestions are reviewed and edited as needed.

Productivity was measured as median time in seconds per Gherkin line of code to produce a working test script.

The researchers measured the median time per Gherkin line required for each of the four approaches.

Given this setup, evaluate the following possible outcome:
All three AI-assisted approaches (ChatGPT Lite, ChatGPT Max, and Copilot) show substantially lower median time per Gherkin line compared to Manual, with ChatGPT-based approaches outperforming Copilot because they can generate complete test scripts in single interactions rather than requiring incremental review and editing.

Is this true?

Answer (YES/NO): NO